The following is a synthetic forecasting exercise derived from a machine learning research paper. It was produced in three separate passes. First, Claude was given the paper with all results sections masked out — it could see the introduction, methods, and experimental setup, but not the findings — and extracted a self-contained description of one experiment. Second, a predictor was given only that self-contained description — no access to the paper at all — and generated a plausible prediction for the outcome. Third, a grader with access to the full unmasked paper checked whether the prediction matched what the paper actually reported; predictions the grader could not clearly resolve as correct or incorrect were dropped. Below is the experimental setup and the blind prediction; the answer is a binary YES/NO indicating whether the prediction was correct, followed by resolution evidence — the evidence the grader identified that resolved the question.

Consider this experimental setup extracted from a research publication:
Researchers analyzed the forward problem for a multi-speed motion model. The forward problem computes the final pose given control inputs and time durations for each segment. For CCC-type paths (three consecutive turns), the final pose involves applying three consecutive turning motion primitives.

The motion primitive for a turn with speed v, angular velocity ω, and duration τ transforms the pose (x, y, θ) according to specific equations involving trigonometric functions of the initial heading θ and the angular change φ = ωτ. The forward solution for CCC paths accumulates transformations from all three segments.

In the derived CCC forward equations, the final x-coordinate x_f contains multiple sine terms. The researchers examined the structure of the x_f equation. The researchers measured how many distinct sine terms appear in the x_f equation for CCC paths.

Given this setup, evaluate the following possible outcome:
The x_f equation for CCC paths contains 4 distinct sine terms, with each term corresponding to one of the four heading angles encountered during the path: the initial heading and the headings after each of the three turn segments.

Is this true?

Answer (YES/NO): YES